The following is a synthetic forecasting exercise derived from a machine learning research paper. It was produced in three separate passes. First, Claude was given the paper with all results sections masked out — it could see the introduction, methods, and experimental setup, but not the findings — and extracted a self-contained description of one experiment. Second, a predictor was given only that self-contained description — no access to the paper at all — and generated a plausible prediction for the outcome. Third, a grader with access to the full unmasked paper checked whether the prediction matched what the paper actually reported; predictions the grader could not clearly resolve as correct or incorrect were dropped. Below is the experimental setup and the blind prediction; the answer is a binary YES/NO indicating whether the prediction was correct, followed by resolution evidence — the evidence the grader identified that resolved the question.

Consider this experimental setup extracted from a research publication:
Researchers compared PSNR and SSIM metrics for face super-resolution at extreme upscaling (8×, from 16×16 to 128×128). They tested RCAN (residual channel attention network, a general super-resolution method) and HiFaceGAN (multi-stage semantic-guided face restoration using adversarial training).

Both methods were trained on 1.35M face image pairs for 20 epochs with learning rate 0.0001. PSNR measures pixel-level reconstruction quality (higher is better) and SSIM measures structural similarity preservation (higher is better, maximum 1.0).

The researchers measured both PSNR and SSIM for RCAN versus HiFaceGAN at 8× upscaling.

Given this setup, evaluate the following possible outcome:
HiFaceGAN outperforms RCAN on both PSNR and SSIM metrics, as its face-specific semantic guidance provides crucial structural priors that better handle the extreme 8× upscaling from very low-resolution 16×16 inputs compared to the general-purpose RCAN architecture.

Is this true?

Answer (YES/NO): NO